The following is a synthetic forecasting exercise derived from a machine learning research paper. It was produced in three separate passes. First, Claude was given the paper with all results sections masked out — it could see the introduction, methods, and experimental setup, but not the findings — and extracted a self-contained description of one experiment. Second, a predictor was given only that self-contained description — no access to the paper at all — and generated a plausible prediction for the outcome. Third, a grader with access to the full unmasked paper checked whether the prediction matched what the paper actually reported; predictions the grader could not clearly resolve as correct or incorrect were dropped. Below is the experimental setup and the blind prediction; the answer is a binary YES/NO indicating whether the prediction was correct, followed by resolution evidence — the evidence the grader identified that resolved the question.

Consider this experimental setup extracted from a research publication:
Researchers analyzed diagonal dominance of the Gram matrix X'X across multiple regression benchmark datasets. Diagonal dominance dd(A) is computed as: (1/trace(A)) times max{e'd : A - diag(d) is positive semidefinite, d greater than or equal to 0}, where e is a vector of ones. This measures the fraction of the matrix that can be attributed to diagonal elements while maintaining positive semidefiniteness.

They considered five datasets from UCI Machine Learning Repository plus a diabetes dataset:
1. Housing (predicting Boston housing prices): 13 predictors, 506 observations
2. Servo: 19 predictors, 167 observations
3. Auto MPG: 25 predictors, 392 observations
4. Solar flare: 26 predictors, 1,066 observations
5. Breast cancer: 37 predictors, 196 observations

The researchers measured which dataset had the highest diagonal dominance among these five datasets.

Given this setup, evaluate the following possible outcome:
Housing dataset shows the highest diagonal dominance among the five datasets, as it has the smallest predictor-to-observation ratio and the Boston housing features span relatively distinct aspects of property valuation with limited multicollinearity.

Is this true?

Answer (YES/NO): YES